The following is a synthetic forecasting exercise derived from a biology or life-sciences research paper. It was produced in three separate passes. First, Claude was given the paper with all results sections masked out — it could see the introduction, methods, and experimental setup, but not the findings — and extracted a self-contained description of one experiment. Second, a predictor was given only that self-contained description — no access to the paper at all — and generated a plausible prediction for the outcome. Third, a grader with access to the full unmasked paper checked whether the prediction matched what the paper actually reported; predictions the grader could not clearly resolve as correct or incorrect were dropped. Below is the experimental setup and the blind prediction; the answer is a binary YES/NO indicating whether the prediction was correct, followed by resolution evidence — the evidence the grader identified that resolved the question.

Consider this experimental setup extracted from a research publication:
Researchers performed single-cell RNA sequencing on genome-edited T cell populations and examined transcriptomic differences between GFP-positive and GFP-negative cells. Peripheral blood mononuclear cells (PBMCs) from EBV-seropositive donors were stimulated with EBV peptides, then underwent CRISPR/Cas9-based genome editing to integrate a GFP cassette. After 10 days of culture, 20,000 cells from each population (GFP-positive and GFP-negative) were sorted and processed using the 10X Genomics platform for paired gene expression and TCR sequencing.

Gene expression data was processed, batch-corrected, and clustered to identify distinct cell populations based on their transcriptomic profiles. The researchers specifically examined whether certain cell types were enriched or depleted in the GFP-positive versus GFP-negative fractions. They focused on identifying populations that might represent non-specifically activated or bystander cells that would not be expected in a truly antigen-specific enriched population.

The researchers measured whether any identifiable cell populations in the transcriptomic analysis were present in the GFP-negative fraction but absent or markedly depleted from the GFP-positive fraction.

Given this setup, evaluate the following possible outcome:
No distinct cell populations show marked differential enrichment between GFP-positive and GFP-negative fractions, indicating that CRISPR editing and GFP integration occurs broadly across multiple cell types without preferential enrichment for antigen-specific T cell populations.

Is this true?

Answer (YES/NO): NO